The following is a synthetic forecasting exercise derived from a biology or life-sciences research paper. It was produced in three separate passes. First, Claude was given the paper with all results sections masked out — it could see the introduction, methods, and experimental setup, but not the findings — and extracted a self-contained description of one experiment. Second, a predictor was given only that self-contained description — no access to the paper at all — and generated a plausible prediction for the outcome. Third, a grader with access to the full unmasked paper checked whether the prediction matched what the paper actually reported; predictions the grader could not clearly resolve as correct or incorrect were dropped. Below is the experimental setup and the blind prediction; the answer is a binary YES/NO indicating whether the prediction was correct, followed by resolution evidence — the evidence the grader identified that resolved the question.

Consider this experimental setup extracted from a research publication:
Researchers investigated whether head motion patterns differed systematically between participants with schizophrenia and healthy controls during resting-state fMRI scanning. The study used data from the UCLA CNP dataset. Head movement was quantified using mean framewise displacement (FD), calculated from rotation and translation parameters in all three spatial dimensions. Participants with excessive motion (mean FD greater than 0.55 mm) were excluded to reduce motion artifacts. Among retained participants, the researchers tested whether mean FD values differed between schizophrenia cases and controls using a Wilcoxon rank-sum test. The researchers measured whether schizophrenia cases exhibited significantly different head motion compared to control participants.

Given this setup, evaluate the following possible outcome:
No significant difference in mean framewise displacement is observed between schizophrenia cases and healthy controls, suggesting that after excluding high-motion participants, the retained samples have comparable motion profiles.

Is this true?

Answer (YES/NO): NO